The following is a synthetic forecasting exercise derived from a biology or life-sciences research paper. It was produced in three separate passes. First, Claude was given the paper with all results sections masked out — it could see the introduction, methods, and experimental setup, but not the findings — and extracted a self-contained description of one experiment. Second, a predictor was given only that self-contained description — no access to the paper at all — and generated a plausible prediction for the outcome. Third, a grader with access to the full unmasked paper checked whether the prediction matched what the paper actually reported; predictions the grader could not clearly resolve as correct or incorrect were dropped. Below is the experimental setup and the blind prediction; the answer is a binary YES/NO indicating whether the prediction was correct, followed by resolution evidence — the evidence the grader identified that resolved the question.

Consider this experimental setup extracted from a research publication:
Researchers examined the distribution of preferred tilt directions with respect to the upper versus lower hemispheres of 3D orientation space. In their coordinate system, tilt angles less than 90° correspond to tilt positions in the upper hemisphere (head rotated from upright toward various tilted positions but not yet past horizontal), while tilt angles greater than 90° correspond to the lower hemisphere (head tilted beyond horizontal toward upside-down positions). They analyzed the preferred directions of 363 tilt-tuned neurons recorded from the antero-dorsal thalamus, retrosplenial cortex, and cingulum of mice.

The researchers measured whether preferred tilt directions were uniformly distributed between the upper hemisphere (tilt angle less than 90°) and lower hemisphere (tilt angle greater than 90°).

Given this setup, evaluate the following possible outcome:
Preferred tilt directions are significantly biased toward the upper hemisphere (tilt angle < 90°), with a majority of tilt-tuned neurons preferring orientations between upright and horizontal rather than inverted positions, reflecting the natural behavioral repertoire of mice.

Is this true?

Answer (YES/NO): NO